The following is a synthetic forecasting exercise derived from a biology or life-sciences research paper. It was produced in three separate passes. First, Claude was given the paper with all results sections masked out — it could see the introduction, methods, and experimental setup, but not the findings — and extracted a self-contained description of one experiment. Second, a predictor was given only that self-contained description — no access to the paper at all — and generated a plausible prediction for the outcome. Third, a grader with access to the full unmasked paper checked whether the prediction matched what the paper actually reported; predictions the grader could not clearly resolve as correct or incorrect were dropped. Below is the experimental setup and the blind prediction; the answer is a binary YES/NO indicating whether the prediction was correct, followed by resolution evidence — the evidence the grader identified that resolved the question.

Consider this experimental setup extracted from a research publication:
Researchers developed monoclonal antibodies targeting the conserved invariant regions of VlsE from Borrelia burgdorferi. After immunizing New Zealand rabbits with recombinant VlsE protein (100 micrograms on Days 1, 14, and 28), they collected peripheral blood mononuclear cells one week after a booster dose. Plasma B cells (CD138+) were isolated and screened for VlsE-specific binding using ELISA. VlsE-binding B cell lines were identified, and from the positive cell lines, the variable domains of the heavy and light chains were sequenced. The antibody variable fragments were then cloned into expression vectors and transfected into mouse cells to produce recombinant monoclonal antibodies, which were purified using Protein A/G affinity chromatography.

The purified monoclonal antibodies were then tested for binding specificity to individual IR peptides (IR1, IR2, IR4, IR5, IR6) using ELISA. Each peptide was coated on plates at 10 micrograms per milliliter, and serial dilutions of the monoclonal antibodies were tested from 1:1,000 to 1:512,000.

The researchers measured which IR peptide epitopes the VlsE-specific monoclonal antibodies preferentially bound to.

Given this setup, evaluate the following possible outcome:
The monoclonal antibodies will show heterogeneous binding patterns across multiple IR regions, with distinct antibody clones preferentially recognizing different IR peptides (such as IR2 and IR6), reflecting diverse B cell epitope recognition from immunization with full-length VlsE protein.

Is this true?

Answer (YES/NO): NO